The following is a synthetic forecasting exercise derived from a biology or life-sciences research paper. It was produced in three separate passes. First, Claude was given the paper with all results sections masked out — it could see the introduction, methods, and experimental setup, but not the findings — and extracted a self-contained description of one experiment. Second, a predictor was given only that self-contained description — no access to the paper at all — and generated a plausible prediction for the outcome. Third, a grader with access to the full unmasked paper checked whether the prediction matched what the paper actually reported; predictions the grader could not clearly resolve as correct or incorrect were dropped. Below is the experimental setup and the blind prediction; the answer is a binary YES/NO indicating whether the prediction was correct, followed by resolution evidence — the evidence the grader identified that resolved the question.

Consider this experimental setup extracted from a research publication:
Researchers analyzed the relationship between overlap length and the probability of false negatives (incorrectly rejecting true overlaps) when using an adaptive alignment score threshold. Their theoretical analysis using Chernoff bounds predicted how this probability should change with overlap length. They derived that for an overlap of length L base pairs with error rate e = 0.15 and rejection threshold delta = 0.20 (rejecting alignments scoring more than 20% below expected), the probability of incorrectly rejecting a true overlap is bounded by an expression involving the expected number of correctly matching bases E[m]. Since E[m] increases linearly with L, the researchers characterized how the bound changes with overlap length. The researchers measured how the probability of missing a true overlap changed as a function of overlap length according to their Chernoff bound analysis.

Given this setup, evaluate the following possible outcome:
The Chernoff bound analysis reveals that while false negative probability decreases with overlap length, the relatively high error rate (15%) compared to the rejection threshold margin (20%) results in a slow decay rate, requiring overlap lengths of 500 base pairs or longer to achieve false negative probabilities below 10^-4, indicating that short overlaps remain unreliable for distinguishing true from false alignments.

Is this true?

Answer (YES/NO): NO